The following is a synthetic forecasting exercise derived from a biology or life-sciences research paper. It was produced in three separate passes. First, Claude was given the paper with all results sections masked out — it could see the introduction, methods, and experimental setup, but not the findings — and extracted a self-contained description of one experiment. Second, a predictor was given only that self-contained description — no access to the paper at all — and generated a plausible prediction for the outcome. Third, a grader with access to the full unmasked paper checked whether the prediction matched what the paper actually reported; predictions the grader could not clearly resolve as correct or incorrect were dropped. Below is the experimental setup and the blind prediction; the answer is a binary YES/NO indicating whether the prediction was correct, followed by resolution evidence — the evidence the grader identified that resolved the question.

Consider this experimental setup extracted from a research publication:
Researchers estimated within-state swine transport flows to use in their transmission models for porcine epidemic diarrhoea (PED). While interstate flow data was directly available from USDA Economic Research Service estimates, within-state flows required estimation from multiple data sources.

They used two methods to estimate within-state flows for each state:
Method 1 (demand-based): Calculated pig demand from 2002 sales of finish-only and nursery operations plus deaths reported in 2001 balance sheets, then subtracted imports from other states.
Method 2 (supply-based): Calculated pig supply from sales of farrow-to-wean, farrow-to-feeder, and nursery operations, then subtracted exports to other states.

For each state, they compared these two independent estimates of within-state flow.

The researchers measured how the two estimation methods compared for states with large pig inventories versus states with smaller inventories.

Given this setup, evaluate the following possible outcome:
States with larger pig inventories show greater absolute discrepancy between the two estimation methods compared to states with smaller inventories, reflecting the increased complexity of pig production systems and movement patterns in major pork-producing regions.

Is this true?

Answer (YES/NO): NO